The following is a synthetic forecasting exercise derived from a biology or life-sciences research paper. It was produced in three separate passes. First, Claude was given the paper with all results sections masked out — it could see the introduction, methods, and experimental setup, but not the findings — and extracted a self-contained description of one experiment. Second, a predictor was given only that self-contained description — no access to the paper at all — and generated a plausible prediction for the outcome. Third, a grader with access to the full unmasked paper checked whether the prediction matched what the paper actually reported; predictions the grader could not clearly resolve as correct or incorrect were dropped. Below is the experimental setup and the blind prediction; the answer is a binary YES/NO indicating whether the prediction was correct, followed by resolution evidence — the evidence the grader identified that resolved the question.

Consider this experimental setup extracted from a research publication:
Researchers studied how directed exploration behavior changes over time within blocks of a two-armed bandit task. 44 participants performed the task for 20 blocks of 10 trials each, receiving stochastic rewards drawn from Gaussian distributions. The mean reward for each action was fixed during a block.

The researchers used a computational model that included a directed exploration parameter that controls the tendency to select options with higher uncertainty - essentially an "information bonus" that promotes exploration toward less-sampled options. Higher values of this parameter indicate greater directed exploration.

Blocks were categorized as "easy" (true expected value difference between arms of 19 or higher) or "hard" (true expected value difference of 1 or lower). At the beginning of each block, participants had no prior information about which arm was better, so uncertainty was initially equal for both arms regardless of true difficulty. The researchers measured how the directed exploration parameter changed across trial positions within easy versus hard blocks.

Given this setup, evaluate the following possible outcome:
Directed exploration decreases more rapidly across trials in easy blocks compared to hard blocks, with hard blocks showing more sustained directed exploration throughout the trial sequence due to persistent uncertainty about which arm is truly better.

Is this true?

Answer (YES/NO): YES